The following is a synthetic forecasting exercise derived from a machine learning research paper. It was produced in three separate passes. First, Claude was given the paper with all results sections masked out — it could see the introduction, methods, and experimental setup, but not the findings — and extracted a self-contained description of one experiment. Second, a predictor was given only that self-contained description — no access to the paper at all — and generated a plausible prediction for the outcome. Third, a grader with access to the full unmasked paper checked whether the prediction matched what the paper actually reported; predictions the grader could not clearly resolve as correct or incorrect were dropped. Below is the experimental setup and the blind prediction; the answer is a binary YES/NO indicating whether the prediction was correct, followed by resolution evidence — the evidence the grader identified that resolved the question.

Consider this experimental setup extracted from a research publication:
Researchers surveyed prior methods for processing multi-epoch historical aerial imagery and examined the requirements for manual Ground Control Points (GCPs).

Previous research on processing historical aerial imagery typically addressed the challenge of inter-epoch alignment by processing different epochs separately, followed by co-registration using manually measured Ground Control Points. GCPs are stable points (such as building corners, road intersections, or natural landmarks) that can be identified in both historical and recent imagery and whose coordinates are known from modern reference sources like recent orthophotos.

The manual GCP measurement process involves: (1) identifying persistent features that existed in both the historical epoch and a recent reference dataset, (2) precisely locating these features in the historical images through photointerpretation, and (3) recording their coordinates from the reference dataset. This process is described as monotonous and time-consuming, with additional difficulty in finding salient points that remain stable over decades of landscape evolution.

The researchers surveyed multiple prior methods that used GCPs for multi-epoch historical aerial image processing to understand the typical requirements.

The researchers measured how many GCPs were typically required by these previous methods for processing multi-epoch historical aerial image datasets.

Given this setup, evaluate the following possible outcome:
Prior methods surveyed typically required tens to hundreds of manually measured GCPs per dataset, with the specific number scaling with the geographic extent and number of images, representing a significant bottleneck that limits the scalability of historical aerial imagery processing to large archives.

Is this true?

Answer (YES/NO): NO